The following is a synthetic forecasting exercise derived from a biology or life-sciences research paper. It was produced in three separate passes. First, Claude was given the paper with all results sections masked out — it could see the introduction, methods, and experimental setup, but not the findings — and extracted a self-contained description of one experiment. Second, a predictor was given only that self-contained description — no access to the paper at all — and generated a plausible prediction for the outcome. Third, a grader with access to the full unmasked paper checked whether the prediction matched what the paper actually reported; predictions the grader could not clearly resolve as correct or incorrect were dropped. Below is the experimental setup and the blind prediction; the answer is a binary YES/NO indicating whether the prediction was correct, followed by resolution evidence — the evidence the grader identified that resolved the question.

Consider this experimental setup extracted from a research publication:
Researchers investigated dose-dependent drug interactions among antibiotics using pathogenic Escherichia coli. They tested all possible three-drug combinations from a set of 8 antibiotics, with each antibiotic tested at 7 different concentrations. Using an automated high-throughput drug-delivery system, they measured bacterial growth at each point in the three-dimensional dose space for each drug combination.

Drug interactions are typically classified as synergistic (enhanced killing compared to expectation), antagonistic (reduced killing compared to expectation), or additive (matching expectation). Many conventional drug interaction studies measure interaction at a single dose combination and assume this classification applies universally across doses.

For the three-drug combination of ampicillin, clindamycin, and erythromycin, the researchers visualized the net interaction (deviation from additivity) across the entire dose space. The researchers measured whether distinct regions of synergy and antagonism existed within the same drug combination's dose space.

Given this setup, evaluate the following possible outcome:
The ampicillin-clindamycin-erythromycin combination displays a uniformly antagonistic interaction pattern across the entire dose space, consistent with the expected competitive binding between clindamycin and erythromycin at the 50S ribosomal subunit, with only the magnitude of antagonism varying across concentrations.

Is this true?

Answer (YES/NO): NO